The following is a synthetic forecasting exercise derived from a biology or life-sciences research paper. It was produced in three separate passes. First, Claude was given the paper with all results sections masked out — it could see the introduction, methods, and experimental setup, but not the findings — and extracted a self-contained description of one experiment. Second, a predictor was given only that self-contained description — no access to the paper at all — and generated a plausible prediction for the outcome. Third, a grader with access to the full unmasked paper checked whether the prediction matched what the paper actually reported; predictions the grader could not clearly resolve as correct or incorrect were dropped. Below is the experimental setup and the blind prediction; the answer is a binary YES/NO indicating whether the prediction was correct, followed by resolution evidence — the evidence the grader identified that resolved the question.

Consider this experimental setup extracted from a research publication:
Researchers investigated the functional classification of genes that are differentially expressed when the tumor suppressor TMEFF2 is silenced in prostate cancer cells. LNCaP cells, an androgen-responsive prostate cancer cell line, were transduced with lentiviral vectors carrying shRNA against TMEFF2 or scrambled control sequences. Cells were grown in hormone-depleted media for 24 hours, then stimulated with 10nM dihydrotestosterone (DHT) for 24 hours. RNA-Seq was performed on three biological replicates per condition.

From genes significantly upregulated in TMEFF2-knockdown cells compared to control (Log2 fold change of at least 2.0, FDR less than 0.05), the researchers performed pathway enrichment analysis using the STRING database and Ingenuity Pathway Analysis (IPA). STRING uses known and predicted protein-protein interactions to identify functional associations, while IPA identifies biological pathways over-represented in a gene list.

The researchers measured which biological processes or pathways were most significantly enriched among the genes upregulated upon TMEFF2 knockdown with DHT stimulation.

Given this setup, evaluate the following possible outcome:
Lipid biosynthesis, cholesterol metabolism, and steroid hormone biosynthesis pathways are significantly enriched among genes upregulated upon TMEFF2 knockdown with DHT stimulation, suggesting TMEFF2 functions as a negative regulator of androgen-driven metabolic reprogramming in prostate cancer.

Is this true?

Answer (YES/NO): NO